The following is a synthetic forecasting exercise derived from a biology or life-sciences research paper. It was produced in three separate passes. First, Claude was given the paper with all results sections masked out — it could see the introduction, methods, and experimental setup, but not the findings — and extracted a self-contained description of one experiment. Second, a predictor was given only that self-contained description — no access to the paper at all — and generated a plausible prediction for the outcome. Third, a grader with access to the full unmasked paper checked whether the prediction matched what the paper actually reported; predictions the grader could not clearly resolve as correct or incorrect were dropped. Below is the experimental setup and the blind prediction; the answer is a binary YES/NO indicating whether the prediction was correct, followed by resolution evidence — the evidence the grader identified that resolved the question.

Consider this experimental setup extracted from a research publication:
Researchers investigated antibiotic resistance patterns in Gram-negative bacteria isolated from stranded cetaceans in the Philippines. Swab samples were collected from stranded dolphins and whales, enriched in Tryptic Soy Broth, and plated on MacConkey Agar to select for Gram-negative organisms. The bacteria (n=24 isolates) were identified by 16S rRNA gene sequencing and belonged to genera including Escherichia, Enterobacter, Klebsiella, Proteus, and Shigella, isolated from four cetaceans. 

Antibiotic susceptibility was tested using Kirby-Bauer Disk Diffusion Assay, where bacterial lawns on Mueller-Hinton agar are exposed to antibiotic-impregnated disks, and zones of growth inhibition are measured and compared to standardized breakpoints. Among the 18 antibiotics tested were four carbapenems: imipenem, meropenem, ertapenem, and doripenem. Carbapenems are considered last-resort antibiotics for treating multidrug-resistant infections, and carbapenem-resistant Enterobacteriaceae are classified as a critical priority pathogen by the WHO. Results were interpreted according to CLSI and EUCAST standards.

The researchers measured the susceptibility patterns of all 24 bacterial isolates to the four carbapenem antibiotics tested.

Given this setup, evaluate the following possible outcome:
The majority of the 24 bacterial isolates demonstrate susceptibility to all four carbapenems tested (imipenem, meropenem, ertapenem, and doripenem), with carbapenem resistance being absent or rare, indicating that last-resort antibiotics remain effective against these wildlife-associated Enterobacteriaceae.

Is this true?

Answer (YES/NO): NO